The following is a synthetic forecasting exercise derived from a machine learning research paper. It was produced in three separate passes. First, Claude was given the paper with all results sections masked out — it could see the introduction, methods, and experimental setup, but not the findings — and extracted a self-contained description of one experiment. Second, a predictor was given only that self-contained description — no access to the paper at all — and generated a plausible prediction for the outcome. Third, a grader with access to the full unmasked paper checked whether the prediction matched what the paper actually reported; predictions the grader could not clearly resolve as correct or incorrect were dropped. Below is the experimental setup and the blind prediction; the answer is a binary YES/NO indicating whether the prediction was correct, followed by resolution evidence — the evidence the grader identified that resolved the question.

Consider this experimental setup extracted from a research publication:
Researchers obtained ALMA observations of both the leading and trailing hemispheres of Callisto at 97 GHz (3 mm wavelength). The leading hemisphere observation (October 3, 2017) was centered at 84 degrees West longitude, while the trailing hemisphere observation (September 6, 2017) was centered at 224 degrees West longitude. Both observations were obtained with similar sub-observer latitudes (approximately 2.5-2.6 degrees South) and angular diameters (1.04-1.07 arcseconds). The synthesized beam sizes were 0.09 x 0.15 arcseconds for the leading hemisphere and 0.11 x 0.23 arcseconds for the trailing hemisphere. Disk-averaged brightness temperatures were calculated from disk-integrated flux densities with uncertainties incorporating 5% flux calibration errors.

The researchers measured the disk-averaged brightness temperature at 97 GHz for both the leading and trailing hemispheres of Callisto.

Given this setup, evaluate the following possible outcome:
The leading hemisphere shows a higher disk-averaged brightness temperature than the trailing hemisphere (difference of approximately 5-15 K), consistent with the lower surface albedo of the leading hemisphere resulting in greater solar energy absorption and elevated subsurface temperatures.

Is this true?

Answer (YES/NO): NO